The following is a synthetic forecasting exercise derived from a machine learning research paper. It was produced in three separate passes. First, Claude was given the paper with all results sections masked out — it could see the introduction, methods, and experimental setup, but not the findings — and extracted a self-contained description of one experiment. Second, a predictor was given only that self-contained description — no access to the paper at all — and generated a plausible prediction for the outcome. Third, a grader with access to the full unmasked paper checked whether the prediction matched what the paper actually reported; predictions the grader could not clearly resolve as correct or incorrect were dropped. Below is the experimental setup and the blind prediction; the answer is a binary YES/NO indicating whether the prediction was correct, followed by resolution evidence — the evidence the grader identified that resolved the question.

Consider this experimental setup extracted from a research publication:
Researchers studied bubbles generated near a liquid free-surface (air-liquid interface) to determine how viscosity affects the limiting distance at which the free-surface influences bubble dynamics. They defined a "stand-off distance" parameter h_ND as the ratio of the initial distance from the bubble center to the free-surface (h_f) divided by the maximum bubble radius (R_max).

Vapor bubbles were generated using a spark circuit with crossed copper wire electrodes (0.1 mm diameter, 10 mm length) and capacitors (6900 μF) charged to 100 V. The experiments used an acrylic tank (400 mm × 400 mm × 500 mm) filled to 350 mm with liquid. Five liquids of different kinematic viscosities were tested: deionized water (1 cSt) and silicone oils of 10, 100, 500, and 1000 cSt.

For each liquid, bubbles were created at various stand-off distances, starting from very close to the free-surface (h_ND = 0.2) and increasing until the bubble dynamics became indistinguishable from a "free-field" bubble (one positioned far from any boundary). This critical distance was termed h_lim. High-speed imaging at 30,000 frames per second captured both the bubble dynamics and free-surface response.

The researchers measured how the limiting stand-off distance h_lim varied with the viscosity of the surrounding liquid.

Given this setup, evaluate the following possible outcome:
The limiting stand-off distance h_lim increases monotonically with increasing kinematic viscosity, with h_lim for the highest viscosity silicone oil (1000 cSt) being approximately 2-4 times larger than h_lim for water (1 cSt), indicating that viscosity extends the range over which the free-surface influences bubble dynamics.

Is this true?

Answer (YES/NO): NO